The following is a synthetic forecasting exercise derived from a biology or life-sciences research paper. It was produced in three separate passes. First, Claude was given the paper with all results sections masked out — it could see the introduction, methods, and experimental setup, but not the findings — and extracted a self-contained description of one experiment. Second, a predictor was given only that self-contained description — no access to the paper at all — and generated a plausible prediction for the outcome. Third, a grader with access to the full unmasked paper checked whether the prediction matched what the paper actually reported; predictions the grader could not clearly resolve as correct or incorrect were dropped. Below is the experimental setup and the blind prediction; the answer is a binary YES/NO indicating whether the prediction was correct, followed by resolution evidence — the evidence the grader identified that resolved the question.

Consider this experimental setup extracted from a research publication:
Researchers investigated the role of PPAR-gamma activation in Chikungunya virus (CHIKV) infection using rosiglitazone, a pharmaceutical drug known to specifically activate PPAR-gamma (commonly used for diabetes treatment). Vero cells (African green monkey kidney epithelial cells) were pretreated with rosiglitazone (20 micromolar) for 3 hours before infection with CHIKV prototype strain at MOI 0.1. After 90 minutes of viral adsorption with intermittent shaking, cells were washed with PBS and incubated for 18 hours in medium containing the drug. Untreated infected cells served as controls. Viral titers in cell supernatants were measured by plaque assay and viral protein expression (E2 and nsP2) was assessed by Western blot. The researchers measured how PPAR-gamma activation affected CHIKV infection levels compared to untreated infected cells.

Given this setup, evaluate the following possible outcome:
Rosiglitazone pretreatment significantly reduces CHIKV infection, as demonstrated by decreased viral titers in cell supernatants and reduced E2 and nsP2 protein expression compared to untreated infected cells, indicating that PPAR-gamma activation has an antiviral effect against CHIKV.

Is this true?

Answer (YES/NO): YES